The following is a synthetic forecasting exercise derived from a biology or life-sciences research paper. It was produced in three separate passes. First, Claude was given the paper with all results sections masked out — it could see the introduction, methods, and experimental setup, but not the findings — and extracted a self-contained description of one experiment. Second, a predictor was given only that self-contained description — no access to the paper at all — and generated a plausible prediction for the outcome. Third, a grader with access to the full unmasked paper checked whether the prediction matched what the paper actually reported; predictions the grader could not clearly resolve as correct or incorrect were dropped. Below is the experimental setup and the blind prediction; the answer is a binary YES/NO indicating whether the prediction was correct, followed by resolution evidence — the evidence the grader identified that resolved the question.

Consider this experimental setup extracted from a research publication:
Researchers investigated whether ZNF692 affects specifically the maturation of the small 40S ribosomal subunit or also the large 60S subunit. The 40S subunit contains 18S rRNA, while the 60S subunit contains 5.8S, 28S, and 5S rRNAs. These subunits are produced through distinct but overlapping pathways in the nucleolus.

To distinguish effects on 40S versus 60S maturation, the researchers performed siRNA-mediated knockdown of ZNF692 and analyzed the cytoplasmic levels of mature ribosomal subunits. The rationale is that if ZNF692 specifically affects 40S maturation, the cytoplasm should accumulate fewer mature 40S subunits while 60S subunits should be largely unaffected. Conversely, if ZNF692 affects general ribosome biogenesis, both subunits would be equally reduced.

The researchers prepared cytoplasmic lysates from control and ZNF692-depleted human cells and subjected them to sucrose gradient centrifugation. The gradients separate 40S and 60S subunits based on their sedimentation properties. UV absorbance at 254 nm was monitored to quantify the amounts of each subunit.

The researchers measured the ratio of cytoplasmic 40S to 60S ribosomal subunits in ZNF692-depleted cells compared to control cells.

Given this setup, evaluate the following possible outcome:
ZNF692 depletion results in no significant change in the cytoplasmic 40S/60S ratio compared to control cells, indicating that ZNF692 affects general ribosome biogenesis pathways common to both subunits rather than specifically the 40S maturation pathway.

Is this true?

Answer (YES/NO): NO